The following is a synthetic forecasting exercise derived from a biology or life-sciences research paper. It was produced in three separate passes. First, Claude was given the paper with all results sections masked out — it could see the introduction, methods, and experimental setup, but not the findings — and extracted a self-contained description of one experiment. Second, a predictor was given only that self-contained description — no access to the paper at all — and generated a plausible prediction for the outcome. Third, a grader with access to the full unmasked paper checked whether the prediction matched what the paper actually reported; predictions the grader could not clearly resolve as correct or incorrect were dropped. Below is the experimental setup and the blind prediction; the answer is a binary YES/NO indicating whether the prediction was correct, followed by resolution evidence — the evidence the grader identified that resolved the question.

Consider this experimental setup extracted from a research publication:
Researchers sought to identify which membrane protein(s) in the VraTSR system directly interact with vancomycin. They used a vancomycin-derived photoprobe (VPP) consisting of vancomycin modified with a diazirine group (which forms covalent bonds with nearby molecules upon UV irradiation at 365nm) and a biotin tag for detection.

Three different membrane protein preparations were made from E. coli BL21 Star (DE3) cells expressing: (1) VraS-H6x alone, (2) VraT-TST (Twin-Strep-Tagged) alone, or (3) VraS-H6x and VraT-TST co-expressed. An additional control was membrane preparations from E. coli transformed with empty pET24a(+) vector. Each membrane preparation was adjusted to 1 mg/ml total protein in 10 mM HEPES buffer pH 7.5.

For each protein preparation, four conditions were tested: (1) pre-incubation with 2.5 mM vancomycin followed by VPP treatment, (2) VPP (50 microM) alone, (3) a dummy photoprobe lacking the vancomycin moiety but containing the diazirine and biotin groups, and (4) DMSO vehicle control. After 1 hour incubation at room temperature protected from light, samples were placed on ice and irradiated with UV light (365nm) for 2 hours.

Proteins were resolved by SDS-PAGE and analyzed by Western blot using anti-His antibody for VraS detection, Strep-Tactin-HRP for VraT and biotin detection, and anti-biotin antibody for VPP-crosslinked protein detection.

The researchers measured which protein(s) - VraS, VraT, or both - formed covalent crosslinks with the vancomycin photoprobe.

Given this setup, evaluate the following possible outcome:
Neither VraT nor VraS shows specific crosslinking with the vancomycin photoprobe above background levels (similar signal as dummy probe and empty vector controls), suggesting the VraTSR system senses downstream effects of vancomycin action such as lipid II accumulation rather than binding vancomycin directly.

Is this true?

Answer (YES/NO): NO